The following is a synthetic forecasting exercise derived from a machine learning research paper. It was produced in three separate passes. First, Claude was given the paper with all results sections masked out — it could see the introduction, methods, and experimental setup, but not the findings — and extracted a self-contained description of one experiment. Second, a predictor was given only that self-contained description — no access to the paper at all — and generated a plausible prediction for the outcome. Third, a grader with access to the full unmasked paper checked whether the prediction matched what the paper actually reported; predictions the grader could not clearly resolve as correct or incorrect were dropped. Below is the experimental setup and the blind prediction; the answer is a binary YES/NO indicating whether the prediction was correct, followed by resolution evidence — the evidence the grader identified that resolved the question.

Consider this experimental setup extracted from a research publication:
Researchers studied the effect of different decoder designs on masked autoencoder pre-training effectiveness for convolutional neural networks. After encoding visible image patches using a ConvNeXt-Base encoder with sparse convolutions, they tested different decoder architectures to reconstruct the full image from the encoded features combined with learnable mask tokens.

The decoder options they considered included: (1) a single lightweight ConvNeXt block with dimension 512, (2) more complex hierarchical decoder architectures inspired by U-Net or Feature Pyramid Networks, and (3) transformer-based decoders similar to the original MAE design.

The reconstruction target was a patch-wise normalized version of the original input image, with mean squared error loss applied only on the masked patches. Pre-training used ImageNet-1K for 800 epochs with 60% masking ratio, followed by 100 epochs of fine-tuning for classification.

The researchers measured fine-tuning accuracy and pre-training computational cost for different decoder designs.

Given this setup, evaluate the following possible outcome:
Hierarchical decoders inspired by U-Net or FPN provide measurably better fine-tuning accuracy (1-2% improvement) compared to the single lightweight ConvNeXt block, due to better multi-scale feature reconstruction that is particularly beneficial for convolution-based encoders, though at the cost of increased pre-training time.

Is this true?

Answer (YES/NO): NO